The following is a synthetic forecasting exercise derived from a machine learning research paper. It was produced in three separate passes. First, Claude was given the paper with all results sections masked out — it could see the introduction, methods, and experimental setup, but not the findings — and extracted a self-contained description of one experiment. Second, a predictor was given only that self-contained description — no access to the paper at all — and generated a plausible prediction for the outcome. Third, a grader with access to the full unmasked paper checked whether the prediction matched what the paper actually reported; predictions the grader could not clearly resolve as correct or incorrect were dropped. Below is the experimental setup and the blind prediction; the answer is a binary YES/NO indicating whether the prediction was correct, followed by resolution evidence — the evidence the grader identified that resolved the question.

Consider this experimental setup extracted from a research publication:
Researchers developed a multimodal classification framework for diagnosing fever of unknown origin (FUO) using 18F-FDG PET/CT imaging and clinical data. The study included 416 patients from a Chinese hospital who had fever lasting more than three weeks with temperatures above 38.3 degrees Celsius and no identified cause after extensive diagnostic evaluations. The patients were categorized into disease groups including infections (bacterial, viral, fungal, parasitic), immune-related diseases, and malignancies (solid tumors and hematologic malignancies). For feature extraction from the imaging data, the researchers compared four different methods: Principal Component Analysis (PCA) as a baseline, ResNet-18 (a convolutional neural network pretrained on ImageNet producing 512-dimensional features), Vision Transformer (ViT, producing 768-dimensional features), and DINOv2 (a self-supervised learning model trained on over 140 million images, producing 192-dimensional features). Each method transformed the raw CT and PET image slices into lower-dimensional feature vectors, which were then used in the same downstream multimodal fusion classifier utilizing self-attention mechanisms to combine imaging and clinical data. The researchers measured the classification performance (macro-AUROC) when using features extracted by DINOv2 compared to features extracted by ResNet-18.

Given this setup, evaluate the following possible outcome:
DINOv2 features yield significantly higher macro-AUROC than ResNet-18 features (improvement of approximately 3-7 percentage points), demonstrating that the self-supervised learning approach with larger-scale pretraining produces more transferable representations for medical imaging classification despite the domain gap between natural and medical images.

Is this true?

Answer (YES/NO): NO